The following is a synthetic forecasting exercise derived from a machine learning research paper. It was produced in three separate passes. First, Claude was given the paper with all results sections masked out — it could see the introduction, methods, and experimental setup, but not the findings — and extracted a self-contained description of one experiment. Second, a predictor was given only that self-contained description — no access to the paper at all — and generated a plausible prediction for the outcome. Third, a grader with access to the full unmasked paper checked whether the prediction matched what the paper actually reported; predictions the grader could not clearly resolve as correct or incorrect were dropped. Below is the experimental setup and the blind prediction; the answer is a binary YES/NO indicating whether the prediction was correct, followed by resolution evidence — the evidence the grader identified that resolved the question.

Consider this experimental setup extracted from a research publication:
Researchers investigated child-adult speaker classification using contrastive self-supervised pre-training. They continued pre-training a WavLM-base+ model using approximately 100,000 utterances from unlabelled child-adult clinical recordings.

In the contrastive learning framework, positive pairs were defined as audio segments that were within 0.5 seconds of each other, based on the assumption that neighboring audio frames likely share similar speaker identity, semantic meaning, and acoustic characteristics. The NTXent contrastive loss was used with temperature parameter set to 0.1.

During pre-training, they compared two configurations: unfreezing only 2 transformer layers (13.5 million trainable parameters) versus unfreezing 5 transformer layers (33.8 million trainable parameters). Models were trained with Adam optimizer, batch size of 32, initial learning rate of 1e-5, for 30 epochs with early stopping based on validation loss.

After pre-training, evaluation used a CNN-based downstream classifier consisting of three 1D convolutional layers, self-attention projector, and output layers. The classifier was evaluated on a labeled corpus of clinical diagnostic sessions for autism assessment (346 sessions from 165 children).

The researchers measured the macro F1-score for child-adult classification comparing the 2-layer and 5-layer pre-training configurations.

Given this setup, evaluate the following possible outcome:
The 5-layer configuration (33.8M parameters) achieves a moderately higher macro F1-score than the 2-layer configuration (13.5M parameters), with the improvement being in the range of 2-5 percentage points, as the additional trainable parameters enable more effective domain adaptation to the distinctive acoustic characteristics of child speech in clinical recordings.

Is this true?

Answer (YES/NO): NO